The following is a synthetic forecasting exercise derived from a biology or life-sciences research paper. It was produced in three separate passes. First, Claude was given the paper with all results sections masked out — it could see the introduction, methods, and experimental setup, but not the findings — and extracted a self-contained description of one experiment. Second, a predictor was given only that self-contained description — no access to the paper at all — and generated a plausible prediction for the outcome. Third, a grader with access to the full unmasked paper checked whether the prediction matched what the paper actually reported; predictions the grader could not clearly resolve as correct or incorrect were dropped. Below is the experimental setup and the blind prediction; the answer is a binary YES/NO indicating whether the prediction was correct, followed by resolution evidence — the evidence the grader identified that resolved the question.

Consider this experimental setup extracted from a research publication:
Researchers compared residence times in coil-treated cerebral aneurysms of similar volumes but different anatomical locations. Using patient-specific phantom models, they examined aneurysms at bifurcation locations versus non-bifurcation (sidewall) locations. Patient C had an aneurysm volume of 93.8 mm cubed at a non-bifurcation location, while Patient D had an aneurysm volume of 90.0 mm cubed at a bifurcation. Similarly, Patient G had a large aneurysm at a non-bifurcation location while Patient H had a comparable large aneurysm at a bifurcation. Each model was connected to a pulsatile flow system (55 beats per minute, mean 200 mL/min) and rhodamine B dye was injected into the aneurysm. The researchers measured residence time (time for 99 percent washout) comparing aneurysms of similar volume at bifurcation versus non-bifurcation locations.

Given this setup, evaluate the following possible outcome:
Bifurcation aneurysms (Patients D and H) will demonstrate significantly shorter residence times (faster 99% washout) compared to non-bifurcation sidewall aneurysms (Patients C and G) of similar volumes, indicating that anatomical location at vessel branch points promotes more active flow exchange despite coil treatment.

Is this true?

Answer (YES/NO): NO